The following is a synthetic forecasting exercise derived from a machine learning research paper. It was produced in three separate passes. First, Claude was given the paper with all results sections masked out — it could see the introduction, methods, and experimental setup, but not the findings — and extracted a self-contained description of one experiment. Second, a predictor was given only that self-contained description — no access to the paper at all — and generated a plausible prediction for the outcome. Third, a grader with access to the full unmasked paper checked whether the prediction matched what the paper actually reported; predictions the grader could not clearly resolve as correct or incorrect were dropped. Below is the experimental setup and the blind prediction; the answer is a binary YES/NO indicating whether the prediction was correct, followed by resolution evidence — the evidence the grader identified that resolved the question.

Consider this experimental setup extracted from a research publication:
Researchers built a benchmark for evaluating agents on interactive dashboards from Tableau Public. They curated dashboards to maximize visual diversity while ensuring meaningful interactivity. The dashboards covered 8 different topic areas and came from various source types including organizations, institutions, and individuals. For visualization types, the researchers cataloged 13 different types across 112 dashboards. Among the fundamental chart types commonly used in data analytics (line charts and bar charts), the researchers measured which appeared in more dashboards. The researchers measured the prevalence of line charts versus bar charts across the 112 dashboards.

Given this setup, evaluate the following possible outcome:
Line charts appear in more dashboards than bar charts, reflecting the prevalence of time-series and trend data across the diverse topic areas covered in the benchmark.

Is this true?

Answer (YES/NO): YES